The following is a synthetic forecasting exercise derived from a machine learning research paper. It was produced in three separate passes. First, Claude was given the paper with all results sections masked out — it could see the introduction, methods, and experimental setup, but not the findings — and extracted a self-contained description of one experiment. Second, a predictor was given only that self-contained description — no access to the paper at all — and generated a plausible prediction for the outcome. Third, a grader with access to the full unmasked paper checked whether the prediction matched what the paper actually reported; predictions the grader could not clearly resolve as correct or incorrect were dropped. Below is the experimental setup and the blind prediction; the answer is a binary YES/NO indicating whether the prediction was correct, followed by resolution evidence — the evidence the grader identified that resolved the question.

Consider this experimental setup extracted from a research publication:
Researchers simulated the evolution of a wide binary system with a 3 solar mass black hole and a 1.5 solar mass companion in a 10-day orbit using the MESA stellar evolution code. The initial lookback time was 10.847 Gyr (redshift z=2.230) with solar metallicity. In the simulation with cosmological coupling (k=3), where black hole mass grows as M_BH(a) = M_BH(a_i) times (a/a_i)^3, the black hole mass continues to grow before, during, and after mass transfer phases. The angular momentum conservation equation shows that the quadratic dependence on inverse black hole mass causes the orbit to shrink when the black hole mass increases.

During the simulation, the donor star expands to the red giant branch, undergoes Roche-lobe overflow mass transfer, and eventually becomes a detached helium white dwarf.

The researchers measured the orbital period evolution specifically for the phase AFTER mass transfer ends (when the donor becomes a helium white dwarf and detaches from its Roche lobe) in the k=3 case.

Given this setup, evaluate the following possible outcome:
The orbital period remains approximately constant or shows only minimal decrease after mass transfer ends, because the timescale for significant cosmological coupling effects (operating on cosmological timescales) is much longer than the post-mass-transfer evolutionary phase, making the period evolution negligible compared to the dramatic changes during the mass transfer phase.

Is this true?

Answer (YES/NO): NO